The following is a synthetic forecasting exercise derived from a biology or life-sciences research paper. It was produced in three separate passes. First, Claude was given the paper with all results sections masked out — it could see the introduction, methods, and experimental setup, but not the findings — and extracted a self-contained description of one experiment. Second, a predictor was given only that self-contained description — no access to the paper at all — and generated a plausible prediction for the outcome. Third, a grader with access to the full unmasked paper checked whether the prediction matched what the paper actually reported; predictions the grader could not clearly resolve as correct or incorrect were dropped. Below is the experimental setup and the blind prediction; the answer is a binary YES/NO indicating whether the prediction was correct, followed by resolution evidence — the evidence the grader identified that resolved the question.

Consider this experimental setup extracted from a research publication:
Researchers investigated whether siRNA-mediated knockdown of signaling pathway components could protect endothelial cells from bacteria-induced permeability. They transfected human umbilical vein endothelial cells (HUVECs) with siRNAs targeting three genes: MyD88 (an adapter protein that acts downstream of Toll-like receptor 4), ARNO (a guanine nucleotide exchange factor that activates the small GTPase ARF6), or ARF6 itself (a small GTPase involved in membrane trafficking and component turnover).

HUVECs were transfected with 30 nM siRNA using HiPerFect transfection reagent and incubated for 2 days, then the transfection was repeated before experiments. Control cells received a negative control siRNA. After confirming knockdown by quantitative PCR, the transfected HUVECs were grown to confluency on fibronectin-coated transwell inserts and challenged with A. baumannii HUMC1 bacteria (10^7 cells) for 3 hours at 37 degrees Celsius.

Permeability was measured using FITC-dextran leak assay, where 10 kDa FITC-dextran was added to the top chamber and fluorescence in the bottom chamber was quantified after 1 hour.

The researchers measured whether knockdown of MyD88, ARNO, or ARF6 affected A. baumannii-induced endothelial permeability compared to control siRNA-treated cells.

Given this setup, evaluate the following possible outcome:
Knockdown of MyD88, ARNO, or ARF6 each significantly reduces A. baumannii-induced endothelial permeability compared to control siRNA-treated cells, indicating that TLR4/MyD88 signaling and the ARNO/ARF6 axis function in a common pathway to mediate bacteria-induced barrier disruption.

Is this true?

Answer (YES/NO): YES